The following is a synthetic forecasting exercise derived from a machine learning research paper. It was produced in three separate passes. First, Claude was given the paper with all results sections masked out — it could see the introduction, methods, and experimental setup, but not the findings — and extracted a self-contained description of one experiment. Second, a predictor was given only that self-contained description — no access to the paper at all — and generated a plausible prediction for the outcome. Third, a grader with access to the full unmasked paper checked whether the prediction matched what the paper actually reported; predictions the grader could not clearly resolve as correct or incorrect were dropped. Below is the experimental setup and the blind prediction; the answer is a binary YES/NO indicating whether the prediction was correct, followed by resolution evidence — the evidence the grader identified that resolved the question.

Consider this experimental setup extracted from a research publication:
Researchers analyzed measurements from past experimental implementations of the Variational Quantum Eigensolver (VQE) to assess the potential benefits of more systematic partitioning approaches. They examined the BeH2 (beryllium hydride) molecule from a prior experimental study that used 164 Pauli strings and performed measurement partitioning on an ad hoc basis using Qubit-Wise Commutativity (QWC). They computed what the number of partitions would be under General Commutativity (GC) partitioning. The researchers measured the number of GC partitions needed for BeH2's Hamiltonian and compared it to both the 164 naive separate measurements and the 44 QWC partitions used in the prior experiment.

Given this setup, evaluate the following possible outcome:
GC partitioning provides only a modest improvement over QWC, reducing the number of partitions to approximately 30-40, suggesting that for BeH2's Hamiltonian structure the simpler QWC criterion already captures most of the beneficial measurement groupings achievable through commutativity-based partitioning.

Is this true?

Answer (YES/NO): NO